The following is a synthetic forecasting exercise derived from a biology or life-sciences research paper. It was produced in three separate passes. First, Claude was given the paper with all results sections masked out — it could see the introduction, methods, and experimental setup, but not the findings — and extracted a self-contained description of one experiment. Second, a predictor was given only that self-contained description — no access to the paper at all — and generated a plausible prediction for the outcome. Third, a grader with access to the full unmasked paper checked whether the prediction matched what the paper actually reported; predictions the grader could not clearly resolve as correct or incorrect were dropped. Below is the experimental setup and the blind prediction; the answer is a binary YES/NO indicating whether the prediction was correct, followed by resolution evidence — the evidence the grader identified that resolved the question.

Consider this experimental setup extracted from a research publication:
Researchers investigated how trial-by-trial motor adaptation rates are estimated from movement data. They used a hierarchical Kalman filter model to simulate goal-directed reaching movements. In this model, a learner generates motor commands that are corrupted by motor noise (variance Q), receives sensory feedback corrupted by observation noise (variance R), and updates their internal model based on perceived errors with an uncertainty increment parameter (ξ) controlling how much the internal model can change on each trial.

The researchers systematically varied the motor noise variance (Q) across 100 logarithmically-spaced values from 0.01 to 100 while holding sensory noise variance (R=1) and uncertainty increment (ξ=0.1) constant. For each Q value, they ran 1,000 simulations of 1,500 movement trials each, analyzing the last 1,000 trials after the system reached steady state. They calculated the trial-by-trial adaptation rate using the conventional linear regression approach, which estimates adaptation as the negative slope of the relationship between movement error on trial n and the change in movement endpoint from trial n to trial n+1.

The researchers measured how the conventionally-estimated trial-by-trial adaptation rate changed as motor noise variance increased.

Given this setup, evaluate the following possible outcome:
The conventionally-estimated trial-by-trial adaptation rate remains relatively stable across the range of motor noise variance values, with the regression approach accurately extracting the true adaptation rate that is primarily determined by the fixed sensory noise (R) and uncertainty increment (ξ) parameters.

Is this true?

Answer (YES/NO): NO